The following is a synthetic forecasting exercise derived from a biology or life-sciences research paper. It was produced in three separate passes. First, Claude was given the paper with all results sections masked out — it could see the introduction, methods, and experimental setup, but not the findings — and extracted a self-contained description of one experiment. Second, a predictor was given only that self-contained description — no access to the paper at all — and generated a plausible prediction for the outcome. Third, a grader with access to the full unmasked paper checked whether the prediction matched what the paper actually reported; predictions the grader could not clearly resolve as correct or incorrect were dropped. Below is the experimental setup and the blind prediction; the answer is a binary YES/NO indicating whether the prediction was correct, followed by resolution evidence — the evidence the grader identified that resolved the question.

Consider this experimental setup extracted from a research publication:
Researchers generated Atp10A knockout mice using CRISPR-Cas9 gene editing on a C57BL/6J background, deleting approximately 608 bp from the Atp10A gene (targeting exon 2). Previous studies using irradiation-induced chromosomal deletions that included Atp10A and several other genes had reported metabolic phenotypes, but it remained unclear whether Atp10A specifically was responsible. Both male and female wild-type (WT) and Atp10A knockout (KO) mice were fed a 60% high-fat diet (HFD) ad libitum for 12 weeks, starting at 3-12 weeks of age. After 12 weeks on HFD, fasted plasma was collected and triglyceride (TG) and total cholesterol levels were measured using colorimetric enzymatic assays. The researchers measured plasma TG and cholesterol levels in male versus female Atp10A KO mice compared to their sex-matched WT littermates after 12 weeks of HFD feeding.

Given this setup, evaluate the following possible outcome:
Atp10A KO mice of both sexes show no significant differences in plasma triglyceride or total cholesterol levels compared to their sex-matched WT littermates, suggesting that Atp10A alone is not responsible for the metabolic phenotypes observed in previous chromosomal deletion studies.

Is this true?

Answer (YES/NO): NO